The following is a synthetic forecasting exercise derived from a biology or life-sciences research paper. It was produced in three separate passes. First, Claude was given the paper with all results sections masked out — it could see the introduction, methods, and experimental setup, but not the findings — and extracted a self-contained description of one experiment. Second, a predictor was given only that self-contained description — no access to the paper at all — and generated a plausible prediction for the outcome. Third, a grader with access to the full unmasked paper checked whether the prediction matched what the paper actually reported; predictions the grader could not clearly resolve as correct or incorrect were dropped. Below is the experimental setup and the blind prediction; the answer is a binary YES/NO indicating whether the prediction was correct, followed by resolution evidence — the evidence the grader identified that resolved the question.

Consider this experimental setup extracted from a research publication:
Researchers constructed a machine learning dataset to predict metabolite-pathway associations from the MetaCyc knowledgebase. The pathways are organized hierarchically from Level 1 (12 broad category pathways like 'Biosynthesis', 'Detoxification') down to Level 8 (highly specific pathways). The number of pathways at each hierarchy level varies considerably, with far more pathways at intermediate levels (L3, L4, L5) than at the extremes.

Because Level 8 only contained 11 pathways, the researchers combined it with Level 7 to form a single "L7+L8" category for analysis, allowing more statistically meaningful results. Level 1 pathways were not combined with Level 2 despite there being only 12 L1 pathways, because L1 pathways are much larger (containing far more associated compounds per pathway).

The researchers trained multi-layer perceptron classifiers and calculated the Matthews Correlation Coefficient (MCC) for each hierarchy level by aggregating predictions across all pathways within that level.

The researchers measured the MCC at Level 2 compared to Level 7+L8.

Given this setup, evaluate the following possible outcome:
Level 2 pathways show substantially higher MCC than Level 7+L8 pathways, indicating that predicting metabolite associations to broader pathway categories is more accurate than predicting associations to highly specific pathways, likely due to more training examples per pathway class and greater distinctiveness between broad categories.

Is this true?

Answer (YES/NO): YES